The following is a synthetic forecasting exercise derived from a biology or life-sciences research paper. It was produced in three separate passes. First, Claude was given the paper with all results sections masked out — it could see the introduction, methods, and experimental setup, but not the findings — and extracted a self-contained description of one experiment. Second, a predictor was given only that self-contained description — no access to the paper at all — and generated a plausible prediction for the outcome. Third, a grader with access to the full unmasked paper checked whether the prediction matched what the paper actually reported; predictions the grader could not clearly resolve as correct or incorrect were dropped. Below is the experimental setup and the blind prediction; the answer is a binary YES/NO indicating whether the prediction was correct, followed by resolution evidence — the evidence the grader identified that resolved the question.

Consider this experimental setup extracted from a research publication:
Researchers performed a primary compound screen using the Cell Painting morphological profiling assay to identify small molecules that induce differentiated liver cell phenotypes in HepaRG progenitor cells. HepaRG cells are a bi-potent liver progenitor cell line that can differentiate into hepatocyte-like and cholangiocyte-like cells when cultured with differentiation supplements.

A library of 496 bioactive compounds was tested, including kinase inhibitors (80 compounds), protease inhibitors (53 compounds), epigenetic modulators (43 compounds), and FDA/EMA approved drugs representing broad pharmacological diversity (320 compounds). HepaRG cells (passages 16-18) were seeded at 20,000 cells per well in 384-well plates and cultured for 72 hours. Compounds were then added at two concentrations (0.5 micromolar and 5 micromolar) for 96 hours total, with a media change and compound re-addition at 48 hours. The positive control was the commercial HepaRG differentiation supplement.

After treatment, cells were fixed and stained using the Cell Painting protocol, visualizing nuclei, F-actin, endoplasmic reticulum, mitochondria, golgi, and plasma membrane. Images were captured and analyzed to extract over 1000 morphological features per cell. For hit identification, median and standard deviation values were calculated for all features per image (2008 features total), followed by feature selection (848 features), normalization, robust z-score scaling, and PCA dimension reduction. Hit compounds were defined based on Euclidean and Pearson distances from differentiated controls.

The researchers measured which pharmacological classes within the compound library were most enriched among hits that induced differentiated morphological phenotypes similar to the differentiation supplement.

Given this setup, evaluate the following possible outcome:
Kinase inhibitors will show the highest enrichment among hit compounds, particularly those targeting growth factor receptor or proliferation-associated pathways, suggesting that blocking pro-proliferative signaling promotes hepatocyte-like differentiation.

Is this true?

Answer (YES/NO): NO